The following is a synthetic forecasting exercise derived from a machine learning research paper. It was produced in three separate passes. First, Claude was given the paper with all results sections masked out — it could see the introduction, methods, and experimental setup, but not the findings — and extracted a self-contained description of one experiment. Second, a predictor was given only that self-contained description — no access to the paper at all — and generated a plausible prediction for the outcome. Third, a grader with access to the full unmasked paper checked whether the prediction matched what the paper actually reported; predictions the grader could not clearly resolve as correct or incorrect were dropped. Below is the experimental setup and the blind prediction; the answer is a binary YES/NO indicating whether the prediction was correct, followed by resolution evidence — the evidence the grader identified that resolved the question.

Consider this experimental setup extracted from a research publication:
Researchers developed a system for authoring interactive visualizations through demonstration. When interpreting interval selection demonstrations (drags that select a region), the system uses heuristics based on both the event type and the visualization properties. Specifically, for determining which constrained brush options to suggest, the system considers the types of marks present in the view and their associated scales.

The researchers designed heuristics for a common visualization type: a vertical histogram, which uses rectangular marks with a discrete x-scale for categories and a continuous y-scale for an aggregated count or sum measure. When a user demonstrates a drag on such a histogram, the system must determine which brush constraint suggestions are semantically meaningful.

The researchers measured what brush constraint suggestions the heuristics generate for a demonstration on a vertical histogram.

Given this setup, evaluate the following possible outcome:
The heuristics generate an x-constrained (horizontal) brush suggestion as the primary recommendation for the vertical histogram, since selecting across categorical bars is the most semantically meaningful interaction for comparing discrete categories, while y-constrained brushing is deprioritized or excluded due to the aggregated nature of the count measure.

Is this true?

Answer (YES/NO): YES